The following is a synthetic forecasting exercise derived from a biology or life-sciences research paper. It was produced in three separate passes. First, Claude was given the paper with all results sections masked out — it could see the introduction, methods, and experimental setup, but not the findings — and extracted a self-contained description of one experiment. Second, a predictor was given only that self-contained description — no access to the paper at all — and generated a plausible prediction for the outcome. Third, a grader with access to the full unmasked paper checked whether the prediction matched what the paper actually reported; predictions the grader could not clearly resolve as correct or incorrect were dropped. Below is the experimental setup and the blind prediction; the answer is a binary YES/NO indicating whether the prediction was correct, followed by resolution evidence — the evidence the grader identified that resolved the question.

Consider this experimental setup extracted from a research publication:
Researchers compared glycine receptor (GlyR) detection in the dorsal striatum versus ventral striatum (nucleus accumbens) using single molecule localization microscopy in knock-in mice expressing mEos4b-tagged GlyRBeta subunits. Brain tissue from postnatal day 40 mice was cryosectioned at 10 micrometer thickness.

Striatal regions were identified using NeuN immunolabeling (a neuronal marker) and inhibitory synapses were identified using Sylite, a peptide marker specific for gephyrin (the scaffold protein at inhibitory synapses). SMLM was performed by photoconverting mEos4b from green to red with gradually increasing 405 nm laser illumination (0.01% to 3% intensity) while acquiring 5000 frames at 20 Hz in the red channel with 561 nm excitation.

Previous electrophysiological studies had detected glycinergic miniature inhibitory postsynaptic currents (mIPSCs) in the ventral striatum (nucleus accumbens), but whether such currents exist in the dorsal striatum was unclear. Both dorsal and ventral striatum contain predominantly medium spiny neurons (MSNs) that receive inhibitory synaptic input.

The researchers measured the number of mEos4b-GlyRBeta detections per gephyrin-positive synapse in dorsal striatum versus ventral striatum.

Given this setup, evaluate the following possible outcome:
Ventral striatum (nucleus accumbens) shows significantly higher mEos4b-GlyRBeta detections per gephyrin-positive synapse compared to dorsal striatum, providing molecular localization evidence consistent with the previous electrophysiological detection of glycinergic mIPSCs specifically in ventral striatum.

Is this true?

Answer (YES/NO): YES